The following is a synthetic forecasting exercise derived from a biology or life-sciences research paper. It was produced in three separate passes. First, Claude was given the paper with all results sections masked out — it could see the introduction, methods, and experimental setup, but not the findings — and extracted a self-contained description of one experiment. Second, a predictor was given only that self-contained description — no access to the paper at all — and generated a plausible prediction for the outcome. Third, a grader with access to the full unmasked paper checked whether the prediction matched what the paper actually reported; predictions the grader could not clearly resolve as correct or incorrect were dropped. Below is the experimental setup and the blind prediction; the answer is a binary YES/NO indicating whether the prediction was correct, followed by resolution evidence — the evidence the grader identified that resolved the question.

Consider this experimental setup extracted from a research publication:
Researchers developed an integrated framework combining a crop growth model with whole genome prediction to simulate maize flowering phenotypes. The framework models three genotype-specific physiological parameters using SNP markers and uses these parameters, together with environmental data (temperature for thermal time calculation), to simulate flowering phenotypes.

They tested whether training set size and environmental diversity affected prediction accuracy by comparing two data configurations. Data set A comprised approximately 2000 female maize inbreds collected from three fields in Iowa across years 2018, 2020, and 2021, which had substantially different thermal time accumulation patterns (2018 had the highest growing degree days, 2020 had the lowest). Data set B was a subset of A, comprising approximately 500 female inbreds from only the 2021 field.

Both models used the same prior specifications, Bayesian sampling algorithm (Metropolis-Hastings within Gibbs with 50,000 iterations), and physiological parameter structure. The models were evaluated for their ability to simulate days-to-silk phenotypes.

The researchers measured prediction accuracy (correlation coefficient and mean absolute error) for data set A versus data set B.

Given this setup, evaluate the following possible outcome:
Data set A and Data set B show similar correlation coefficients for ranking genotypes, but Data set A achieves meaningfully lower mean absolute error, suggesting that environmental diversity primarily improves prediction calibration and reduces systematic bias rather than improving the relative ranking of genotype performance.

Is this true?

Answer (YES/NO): NO